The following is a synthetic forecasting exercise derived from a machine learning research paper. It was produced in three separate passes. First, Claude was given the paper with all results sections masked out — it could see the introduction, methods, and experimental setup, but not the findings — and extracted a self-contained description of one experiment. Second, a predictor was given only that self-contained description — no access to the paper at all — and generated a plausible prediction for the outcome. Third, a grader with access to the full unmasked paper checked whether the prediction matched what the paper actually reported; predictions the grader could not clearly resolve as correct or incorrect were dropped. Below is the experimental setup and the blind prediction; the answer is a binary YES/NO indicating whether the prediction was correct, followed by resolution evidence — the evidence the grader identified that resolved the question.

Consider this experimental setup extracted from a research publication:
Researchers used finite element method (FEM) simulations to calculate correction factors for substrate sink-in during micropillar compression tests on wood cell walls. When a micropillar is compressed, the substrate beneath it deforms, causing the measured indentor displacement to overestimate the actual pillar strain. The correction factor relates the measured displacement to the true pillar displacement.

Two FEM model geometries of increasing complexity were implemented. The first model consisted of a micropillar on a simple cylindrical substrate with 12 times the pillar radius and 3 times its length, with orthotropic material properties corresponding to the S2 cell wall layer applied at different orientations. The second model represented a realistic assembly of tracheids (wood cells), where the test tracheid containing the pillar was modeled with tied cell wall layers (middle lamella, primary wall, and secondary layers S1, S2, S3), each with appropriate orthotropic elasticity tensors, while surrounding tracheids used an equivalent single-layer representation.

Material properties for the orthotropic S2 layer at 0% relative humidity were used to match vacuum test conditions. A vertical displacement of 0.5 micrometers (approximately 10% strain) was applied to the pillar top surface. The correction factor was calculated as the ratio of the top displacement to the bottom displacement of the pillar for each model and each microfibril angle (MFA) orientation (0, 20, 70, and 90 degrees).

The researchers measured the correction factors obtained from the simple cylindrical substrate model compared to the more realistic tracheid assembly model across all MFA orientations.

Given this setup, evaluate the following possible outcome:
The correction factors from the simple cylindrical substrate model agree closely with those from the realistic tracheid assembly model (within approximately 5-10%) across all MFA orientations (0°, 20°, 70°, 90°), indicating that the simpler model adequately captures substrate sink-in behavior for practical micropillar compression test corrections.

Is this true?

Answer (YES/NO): NO